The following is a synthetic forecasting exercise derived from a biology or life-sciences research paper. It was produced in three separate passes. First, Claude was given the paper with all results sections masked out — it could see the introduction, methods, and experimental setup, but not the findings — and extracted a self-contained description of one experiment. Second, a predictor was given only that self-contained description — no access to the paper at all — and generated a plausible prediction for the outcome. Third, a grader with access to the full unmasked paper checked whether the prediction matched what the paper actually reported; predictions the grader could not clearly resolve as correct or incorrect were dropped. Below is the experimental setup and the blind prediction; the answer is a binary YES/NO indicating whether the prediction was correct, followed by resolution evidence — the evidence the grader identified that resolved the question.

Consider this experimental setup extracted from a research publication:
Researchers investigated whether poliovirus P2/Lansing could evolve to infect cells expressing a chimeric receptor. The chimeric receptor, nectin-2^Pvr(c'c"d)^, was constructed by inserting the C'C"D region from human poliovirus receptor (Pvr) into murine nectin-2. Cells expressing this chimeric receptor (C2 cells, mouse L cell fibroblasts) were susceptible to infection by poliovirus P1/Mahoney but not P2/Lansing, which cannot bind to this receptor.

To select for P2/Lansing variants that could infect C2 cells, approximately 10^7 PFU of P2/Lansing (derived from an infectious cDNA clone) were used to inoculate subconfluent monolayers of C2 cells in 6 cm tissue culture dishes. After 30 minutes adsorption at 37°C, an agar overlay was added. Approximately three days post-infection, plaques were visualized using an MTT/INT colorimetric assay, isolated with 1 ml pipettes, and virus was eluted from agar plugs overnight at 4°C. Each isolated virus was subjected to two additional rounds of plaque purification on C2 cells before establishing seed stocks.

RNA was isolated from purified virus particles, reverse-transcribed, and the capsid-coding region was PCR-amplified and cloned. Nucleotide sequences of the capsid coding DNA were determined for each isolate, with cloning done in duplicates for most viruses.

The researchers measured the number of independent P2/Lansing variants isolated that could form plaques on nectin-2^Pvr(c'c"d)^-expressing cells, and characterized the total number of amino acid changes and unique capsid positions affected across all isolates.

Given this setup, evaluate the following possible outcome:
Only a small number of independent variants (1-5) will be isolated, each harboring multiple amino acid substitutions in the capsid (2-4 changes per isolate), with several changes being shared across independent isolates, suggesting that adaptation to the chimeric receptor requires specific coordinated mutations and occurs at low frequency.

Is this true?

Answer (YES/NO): NO